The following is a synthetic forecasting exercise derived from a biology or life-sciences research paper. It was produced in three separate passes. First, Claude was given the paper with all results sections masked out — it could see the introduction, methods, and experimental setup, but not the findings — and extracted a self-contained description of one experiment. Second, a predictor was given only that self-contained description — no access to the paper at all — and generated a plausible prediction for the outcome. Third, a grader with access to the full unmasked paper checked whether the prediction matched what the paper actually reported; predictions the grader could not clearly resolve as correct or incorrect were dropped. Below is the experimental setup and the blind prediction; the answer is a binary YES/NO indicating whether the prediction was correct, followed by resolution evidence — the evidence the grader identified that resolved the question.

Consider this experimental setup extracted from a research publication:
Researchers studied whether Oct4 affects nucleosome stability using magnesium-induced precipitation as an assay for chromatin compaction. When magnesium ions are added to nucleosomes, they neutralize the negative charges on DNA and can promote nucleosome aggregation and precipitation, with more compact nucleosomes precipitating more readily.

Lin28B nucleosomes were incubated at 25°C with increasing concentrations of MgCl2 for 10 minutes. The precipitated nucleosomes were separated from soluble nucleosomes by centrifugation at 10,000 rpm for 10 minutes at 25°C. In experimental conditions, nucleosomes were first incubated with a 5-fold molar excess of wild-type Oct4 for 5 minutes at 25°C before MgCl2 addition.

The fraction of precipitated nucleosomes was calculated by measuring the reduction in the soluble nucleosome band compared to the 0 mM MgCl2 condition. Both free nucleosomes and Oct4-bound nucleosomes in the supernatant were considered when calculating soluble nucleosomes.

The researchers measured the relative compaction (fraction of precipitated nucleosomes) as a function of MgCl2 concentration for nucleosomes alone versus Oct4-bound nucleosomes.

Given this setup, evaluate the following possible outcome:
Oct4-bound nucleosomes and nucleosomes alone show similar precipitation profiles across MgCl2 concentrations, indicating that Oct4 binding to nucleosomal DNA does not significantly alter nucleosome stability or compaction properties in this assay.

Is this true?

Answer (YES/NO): NO